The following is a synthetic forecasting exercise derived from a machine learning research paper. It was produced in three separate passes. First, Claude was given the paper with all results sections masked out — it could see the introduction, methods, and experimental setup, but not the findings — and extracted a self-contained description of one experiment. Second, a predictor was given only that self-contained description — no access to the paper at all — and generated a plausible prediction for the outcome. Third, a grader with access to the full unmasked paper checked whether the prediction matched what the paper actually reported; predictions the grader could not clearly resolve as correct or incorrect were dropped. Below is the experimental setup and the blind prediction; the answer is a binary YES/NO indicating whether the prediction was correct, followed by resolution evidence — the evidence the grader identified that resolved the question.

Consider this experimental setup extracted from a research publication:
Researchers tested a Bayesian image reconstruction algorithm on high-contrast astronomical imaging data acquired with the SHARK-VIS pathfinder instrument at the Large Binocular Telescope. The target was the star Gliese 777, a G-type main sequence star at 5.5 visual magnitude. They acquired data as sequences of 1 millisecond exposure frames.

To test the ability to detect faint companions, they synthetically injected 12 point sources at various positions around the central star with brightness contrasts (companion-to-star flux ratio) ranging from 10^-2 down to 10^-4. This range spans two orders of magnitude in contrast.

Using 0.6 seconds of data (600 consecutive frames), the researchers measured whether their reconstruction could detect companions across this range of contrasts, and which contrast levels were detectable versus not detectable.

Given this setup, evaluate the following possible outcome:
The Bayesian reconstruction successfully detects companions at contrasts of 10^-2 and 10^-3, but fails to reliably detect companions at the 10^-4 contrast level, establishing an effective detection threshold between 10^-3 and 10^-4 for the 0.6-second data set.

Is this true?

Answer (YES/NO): YES